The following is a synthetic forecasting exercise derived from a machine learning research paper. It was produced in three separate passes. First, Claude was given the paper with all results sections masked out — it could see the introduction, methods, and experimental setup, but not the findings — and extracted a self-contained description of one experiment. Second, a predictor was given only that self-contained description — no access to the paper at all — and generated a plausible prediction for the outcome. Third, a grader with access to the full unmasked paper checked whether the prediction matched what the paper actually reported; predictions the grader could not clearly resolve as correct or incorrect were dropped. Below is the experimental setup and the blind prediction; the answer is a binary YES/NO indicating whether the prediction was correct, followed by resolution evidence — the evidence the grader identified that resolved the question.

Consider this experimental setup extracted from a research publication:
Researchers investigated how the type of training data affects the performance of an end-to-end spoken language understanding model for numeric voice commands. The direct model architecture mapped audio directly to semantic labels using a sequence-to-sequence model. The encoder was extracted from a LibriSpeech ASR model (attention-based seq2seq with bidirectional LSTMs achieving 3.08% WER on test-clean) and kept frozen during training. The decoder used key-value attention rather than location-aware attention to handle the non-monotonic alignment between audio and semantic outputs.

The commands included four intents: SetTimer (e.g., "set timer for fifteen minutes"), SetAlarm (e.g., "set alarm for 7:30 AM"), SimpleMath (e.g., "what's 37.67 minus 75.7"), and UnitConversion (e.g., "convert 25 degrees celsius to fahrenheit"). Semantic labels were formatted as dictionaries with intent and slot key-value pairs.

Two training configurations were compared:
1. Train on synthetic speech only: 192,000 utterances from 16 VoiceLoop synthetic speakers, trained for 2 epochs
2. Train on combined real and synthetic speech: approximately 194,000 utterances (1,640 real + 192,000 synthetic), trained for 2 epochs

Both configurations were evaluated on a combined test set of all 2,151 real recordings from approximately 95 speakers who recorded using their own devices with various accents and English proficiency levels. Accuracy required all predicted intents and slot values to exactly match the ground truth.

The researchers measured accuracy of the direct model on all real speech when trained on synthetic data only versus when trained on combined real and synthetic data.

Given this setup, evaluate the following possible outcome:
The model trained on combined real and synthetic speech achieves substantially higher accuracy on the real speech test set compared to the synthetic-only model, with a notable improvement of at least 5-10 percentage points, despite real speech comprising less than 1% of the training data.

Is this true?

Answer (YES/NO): YES